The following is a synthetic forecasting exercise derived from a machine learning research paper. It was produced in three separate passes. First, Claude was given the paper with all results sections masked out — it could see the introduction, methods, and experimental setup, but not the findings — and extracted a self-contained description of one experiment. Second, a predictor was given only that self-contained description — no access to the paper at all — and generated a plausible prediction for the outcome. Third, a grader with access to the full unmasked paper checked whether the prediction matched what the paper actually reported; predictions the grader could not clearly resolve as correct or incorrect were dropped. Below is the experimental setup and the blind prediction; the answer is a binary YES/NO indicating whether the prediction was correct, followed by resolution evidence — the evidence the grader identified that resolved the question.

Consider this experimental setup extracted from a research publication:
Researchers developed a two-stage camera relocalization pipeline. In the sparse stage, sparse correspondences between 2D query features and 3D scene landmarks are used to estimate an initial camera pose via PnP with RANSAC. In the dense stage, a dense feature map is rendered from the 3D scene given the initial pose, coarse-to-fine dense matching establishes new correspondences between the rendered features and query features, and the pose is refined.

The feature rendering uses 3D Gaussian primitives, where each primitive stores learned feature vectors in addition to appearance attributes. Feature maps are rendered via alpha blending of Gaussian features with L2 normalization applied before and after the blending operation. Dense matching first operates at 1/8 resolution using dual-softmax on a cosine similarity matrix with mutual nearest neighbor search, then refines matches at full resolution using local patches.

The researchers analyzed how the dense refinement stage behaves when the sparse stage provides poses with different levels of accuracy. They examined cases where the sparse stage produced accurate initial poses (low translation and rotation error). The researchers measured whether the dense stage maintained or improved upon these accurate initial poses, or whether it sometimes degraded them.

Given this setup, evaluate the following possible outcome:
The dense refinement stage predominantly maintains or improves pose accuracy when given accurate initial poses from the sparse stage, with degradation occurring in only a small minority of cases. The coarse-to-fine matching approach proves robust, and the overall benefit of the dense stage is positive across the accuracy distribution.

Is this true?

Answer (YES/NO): YES